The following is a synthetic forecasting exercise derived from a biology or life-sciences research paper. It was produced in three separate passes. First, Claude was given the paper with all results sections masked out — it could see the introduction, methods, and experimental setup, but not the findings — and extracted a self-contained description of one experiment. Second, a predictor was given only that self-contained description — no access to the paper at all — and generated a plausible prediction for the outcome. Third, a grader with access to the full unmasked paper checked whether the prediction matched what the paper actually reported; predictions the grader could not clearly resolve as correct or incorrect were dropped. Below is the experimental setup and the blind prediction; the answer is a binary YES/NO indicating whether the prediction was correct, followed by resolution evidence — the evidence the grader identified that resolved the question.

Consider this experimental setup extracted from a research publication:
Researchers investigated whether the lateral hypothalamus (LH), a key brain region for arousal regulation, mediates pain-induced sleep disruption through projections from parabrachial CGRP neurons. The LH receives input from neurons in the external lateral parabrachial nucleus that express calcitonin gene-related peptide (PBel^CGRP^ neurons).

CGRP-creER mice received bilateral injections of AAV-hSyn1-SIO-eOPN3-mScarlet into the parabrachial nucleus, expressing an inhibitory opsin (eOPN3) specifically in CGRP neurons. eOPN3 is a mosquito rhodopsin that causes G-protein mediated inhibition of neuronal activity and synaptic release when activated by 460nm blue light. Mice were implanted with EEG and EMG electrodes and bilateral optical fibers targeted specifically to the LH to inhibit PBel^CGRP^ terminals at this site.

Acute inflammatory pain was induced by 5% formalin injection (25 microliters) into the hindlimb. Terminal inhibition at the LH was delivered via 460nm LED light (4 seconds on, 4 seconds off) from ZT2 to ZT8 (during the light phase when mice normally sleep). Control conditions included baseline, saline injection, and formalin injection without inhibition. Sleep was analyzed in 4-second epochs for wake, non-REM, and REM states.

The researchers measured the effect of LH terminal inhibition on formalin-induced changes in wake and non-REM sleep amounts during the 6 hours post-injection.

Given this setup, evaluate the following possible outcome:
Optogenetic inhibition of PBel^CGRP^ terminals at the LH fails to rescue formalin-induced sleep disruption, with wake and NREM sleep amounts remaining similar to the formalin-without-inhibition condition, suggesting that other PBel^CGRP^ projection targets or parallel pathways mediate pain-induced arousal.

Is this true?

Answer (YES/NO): YES